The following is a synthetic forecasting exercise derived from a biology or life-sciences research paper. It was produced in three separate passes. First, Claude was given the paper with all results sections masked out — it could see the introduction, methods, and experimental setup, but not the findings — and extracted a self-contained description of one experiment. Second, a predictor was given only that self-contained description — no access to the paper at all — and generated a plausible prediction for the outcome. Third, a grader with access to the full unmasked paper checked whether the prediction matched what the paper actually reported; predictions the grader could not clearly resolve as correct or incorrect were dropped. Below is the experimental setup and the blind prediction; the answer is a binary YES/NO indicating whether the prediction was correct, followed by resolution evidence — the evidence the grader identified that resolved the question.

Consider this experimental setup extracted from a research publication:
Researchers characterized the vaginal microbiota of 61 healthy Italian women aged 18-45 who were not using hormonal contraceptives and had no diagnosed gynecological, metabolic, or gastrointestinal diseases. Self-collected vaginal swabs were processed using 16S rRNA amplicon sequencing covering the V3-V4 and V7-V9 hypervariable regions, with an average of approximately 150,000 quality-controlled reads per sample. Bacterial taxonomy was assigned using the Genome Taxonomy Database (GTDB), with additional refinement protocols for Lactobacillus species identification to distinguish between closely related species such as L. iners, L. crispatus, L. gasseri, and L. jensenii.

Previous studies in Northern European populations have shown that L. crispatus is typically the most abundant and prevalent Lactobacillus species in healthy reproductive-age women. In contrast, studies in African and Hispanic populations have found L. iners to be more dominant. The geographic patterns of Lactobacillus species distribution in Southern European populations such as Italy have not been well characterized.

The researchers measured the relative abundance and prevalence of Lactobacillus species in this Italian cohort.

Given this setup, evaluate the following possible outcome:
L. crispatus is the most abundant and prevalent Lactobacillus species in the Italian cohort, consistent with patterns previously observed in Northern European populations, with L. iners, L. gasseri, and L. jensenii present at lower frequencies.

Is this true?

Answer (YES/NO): NO